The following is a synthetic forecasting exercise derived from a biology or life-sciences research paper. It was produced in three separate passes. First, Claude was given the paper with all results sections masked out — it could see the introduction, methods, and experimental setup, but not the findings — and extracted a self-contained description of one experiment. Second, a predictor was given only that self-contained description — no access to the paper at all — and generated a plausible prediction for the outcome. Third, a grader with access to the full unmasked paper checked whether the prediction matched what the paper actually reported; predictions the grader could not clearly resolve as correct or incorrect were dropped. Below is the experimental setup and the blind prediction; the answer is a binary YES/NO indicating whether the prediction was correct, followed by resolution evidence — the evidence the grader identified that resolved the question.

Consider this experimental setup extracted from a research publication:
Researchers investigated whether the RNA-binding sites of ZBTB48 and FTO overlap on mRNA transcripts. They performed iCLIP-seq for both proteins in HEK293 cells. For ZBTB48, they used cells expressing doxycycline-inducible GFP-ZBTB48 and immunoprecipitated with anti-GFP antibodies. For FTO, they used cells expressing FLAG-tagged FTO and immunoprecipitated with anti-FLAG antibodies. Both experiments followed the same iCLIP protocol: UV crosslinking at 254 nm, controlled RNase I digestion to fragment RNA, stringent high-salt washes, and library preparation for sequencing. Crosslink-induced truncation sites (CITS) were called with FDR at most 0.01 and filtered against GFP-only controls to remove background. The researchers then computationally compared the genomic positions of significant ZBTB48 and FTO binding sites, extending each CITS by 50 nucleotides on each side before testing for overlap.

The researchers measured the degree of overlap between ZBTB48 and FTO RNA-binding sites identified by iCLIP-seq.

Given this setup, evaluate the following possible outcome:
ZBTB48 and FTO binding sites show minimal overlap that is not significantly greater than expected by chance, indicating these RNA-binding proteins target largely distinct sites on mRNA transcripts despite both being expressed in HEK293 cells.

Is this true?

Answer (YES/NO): NO